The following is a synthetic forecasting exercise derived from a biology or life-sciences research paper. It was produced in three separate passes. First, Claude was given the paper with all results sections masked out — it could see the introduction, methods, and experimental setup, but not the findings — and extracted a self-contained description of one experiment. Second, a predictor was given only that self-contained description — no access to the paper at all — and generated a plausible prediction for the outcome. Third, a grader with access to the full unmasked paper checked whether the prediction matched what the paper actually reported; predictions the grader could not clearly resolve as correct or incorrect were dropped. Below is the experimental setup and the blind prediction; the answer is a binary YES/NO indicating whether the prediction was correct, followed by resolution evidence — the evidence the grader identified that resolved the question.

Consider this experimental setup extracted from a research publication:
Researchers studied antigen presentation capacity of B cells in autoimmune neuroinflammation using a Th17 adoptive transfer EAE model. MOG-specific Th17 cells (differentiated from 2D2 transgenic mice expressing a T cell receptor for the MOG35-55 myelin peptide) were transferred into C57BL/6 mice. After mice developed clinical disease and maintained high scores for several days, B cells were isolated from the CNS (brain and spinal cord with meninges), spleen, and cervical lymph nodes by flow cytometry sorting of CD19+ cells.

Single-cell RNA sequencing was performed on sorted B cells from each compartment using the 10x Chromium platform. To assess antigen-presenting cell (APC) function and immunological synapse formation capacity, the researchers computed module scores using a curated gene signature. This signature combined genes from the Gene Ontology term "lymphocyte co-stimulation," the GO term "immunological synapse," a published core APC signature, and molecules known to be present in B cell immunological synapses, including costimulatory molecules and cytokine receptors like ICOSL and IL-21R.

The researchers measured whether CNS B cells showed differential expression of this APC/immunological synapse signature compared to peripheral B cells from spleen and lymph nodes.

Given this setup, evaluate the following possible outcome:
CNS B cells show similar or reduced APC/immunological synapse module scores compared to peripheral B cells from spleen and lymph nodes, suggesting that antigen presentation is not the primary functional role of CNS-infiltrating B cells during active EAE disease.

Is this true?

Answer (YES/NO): NO